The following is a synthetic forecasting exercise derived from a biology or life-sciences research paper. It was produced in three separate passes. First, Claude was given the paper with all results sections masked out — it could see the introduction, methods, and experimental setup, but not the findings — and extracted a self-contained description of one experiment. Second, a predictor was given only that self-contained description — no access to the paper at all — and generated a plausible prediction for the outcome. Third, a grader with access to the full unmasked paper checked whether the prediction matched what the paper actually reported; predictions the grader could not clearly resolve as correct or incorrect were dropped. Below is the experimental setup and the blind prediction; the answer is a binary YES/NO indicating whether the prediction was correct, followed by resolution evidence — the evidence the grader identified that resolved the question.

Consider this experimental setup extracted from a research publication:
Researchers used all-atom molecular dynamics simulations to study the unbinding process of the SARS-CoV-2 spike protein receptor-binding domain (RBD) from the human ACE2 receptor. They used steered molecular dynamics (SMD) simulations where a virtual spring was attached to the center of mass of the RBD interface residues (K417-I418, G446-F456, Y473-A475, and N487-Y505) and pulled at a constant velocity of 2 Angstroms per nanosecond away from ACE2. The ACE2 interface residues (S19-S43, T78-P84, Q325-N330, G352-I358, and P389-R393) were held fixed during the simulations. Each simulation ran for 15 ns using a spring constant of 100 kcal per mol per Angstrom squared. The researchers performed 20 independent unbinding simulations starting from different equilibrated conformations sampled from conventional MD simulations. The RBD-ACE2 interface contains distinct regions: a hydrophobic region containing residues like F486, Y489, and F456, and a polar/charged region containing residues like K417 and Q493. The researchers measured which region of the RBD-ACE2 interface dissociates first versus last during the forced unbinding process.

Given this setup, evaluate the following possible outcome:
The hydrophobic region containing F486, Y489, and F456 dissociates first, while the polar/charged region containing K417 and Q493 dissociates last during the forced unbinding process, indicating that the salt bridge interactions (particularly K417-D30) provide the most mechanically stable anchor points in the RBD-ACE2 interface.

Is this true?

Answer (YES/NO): NO